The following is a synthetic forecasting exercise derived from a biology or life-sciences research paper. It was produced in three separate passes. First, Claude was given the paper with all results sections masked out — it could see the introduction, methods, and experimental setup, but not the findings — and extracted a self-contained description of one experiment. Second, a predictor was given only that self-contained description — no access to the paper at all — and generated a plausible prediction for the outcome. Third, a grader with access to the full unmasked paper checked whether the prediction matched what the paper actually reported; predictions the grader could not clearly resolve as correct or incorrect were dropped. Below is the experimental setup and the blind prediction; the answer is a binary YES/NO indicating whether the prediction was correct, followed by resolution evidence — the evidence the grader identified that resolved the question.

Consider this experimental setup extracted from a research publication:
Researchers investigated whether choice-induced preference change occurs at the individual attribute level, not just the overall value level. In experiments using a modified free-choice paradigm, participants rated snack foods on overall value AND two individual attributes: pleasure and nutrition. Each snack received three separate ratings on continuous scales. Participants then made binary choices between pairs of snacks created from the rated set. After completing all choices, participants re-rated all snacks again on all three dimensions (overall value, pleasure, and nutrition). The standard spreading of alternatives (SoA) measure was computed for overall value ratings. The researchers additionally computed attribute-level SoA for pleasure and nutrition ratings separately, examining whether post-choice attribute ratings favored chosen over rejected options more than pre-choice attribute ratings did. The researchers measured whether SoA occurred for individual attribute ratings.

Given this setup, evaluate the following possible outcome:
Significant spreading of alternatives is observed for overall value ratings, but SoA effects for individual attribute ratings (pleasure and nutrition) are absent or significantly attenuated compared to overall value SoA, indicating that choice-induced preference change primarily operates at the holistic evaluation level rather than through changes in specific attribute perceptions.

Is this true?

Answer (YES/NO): NO